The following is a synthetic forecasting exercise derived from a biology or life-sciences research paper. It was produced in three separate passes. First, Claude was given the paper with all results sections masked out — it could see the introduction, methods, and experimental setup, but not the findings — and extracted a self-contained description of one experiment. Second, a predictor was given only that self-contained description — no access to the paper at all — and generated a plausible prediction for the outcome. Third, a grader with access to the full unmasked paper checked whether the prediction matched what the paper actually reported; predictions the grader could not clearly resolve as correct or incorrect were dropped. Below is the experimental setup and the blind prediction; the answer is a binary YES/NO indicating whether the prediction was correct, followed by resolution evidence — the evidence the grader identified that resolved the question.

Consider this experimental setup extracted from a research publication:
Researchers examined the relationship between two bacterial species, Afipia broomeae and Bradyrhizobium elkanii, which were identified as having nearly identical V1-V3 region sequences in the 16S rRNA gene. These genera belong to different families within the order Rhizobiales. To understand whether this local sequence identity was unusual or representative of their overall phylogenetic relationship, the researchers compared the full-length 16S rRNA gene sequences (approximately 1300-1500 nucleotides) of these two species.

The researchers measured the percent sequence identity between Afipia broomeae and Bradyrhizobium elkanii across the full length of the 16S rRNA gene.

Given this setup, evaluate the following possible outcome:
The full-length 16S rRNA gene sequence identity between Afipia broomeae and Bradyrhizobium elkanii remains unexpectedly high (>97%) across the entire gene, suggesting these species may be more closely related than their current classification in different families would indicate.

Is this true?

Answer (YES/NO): NO